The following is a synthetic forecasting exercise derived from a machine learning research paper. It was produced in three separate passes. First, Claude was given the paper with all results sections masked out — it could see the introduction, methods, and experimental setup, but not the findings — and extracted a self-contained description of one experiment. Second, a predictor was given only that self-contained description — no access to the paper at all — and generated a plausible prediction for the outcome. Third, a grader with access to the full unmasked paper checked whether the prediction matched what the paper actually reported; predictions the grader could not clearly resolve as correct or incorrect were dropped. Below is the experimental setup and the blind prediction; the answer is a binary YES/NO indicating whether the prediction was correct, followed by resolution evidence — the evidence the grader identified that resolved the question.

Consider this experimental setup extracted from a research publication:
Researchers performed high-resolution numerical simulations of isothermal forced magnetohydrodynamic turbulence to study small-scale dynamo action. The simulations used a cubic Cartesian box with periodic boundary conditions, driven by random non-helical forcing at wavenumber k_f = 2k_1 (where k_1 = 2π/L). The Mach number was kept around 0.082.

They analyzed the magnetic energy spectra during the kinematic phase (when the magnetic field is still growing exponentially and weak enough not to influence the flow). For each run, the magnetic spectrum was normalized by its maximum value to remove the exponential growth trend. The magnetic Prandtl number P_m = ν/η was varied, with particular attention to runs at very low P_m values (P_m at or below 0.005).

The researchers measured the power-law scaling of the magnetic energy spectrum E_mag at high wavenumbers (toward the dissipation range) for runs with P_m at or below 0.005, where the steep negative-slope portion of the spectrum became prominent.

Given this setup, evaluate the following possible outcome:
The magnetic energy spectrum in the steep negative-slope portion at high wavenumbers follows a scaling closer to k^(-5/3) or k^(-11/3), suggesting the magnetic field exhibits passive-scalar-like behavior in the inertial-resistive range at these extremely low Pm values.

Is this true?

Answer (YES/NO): NO